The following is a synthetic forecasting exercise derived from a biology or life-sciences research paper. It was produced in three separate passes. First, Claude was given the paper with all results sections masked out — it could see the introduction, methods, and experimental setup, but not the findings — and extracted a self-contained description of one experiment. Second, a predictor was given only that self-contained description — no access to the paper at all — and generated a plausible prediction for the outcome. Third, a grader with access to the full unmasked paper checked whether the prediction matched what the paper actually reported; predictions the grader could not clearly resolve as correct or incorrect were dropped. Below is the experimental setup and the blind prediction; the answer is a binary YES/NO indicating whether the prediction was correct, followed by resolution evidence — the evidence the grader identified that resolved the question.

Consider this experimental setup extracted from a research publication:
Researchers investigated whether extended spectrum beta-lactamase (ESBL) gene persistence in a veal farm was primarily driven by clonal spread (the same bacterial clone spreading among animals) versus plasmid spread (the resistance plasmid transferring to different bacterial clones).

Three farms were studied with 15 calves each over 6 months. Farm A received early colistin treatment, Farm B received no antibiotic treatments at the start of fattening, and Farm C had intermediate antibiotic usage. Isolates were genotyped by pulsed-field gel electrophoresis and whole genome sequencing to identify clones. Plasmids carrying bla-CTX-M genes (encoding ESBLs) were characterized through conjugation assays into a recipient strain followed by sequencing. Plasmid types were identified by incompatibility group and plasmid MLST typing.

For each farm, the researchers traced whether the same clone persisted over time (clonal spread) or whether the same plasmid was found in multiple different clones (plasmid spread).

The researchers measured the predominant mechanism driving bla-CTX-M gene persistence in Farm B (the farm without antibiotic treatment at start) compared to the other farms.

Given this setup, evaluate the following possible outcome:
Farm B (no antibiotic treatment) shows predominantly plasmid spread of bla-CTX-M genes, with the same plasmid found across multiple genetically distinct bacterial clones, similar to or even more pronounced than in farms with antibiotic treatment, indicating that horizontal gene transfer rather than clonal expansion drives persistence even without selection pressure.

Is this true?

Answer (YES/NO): NO